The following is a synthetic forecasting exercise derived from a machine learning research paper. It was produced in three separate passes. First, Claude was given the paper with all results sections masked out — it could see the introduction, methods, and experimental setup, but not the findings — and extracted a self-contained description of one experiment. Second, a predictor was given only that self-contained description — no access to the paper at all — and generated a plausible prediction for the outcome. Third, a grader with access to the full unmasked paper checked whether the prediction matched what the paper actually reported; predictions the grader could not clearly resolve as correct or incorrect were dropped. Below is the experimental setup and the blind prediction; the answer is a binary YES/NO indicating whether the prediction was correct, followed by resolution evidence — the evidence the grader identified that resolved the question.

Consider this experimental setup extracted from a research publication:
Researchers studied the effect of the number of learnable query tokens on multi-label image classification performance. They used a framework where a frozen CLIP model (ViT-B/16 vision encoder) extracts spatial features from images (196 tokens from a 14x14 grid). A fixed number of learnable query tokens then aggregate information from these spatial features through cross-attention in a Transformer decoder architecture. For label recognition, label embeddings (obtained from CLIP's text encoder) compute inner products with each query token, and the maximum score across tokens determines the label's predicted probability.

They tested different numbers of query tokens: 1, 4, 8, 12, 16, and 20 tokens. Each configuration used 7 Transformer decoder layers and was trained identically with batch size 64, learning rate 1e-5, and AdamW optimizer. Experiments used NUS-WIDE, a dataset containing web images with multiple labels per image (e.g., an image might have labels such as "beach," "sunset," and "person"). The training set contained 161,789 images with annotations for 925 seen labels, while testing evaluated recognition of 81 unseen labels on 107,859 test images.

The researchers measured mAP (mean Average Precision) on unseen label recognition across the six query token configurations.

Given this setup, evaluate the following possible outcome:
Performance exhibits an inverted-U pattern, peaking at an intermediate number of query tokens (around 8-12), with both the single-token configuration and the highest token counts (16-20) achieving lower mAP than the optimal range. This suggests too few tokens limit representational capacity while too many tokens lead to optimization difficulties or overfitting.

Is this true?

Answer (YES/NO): NO